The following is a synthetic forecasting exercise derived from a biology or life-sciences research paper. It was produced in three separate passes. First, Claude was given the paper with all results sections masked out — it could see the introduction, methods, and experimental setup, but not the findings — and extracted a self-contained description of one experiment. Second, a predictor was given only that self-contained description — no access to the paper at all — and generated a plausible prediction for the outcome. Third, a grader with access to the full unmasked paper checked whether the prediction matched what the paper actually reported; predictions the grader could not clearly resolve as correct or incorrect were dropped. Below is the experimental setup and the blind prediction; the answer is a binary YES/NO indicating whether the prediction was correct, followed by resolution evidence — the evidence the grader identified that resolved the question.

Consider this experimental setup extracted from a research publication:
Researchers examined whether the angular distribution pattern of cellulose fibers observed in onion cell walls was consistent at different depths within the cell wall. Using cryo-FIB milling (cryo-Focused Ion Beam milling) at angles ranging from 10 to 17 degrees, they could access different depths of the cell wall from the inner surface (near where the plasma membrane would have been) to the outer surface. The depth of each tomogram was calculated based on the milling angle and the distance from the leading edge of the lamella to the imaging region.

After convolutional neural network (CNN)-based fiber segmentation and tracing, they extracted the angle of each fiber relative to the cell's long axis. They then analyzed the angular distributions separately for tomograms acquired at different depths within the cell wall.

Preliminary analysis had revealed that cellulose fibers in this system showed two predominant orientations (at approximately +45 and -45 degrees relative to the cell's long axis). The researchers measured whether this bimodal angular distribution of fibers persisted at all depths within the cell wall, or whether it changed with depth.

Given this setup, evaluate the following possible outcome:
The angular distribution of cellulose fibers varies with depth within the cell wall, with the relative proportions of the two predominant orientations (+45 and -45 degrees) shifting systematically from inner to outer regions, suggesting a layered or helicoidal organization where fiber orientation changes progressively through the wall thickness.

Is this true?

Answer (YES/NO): NO